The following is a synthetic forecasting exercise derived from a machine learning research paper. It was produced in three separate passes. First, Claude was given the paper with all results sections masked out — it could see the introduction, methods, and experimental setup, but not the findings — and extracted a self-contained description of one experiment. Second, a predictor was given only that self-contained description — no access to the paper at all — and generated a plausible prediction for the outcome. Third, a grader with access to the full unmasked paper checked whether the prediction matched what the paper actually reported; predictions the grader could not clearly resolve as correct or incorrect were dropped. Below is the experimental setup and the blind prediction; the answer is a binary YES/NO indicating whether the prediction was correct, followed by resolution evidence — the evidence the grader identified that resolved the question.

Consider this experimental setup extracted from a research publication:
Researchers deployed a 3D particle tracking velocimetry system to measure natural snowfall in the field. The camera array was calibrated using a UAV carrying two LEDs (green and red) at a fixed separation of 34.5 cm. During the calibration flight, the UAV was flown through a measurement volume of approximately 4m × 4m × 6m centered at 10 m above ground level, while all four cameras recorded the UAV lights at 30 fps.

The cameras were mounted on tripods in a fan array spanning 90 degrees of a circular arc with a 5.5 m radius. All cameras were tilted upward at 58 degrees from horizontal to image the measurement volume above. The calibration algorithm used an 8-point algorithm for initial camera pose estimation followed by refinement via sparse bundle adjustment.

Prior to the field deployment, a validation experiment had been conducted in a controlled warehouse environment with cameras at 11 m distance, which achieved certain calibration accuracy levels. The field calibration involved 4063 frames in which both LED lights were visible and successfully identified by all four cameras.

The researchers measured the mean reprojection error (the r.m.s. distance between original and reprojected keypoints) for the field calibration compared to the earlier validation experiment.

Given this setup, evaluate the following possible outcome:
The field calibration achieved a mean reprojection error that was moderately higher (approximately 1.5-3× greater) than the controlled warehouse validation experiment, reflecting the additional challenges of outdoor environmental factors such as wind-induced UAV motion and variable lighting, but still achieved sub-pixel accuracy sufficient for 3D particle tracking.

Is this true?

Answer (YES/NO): NO